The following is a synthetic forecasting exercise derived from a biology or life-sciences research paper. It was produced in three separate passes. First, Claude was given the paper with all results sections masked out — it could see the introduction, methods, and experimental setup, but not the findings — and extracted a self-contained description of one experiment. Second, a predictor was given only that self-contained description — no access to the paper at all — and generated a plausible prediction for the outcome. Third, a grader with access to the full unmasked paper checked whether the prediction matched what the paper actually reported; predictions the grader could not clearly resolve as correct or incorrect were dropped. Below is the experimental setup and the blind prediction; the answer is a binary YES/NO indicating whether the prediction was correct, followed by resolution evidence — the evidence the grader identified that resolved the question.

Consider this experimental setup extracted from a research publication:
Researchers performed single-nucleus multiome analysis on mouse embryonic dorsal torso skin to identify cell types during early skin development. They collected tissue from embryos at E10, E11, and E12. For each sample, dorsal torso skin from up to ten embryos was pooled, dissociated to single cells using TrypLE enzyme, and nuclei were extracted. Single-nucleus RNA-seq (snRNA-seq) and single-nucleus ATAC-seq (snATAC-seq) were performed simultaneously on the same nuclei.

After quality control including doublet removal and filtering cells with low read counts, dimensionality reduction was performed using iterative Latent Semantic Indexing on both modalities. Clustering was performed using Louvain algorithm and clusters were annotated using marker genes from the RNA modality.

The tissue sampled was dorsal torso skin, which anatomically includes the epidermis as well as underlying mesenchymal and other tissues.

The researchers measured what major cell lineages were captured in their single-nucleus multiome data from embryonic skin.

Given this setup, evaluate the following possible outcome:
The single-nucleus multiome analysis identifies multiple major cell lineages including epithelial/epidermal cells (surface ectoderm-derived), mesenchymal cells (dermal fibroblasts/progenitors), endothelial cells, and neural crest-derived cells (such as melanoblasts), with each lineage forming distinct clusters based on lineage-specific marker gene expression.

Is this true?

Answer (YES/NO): YES